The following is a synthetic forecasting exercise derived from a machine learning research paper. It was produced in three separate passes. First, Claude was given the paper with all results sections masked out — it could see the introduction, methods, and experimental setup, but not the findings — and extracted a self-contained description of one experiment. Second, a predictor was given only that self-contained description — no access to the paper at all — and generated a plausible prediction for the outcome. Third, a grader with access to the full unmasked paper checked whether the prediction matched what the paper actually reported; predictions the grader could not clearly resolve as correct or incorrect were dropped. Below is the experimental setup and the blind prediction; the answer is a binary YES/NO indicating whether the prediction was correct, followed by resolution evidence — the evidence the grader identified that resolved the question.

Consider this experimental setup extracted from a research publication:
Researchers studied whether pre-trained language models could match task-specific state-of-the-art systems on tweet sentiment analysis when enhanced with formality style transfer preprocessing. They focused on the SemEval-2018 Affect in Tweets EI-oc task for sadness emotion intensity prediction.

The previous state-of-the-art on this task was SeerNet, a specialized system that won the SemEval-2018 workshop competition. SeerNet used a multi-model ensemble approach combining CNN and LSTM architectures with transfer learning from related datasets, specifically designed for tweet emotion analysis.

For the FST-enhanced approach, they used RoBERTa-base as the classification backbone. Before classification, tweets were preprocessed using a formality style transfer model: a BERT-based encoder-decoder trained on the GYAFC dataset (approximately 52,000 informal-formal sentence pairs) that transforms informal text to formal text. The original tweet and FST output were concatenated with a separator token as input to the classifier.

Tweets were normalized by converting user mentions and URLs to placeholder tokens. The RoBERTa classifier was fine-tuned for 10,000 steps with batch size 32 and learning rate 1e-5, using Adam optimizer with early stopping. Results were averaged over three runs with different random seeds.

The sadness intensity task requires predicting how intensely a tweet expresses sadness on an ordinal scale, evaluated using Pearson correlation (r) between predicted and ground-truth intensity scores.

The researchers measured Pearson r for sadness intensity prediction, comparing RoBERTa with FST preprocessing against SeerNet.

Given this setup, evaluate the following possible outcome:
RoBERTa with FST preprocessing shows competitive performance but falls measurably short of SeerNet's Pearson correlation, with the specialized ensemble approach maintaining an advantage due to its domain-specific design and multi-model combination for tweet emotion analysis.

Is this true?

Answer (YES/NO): YES